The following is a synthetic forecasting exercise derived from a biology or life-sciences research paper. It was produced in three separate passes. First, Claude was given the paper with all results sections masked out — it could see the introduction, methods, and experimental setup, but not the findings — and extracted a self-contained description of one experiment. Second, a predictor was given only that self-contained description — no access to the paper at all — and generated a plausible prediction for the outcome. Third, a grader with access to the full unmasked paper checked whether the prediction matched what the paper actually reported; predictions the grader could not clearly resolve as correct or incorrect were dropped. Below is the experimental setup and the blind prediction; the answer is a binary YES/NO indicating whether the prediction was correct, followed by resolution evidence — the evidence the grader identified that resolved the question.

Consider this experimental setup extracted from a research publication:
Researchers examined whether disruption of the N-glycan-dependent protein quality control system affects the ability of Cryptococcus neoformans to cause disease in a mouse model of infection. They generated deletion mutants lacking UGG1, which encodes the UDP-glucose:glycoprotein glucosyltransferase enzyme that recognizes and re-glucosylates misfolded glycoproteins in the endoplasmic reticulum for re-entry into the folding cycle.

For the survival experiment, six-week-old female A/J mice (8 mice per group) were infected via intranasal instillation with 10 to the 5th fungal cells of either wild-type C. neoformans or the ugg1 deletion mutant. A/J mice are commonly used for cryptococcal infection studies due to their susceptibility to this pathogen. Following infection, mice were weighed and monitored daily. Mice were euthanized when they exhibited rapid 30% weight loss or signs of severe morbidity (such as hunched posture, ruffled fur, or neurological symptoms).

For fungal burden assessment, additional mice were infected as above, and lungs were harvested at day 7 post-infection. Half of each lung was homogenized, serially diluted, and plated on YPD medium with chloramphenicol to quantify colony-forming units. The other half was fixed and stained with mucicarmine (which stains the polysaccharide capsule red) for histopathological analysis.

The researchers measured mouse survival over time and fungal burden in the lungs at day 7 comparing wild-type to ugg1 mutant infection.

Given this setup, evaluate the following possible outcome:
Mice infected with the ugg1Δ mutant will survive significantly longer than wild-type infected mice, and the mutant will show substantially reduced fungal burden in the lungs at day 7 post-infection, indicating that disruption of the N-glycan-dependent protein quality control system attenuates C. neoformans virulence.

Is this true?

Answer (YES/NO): YES